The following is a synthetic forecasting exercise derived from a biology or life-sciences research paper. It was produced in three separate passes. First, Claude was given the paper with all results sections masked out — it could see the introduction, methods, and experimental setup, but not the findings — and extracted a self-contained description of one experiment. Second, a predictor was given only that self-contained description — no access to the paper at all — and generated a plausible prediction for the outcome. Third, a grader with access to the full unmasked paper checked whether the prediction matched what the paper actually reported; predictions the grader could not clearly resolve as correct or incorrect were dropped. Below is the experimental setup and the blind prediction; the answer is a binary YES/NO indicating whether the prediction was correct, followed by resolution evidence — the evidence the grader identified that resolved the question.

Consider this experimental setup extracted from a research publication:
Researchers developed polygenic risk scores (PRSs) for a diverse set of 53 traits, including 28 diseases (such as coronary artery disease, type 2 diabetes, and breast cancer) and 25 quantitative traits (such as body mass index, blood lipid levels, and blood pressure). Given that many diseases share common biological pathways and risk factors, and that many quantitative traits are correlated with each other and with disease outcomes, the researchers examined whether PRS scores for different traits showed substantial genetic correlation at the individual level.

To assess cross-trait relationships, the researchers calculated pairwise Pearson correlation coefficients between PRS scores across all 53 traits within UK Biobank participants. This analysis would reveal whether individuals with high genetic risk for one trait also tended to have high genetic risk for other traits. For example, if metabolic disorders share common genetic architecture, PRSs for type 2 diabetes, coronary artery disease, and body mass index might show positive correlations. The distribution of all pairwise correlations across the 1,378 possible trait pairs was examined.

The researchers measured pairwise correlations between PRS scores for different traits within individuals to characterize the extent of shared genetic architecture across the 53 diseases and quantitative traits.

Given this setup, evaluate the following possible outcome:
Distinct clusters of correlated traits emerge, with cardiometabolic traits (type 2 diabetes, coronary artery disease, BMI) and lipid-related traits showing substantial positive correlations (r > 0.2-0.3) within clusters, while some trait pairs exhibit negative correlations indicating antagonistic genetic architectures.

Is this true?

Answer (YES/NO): NO